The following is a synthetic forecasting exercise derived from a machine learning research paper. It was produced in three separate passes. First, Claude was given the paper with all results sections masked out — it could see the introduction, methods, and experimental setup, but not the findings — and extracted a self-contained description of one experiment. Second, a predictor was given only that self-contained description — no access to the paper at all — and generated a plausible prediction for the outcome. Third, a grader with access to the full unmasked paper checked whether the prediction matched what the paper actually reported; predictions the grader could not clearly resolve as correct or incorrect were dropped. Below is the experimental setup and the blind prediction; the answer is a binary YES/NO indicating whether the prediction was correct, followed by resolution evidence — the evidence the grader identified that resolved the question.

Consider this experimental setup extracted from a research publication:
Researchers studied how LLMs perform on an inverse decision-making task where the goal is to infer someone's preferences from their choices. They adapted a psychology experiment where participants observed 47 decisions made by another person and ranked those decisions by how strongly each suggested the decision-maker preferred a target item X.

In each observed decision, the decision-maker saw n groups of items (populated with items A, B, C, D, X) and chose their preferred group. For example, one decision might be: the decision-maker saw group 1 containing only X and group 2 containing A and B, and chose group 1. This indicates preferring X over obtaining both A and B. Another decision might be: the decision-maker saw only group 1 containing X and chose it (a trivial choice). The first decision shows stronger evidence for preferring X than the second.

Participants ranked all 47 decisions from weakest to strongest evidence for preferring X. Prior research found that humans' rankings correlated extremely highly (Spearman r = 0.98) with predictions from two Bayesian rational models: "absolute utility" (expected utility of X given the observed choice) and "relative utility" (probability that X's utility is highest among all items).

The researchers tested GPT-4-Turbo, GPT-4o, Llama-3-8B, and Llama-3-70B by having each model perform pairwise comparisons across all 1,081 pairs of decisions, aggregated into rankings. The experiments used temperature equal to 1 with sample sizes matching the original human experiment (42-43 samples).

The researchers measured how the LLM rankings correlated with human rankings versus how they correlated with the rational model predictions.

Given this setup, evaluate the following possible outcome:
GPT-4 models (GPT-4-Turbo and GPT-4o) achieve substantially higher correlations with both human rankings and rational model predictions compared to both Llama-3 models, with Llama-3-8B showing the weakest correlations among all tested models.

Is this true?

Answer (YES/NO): NO